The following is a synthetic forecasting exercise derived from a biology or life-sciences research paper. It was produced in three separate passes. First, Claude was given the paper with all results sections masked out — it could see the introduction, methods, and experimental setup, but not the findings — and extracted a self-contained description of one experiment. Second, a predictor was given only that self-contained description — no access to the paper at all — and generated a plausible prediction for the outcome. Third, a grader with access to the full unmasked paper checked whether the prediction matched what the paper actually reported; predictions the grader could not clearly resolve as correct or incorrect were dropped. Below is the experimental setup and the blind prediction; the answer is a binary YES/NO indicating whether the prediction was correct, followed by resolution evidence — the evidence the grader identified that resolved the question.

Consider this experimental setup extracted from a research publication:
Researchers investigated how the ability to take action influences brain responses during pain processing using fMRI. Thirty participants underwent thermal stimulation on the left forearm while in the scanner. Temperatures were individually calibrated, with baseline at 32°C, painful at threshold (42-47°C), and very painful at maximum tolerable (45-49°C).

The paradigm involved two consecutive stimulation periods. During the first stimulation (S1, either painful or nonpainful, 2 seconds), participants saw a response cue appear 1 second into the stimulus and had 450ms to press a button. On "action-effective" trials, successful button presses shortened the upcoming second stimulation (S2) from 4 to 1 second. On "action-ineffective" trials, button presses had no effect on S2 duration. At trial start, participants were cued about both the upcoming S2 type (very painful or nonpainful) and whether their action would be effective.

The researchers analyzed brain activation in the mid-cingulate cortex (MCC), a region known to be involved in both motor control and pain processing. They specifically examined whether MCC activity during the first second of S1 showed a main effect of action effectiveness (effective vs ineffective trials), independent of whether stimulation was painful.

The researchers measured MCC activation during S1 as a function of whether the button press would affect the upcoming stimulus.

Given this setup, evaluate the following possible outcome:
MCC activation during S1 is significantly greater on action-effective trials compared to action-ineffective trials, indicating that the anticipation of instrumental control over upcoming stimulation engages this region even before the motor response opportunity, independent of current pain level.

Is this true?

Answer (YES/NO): NO